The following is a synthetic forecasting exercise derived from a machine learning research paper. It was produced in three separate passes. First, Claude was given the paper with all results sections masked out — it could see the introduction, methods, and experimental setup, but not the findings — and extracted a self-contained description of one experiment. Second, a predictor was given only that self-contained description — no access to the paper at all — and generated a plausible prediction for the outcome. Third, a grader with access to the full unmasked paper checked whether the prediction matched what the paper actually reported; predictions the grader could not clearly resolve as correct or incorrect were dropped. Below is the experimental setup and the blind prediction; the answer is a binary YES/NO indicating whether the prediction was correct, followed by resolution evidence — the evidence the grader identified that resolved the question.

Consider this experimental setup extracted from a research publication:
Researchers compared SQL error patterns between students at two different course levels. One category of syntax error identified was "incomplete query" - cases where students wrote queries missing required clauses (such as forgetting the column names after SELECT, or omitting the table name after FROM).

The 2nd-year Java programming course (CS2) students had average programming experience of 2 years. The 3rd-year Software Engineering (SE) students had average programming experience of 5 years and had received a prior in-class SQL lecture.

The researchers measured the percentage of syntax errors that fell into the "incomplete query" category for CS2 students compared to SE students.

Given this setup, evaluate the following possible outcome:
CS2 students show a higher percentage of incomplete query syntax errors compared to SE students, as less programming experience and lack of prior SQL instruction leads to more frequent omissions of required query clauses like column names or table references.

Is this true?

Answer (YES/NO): YES